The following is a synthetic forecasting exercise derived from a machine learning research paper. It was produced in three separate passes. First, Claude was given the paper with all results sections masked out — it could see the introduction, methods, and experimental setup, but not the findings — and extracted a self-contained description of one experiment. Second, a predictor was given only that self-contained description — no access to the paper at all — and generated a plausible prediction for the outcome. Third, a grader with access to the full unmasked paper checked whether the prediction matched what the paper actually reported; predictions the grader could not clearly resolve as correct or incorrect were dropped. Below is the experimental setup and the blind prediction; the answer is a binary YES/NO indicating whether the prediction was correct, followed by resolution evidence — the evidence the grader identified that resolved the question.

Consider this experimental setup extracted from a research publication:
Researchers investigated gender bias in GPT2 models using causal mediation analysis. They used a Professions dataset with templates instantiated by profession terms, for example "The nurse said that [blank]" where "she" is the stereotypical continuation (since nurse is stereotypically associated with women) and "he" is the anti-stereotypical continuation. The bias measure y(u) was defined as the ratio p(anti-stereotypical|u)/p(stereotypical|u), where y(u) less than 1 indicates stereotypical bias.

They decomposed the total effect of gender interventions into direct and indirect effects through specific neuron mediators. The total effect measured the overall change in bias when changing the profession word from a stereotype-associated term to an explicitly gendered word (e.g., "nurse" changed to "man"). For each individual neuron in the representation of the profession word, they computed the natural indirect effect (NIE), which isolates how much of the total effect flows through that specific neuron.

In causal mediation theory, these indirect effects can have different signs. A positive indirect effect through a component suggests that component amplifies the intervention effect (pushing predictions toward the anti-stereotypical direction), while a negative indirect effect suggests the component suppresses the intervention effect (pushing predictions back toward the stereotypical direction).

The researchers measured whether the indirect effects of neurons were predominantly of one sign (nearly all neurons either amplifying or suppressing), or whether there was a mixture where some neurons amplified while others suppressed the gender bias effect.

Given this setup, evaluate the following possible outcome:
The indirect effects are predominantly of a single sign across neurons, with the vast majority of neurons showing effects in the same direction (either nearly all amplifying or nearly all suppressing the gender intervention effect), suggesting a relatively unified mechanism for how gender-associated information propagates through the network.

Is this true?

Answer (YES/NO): NO